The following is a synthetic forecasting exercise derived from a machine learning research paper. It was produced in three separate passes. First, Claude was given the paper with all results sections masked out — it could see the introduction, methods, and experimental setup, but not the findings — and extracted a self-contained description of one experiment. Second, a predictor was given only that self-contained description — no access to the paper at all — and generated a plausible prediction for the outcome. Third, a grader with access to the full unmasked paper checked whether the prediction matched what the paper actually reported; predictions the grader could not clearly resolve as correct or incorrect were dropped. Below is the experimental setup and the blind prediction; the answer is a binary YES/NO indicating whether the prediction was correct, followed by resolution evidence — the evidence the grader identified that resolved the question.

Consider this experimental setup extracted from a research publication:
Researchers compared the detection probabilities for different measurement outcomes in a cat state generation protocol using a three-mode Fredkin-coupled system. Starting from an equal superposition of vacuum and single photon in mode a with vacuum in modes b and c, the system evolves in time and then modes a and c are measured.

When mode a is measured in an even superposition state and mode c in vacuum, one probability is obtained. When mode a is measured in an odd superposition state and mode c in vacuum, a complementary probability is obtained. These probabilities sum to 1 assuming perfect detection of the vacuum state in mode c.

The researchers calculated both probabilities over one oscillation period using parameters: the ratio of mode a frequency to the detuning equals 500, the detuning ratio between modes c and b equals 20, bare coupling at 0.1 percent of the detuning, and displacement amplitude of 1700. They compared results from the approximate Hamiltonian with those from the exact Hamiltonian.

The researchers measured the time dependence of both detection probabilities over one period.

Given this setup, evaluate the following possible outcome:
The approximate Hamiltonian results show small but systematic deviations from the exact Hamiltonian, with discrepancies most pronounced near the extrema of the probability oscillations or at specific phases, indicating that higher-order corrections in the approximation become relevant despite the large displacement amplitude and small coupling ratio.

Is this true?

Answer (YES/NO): NO